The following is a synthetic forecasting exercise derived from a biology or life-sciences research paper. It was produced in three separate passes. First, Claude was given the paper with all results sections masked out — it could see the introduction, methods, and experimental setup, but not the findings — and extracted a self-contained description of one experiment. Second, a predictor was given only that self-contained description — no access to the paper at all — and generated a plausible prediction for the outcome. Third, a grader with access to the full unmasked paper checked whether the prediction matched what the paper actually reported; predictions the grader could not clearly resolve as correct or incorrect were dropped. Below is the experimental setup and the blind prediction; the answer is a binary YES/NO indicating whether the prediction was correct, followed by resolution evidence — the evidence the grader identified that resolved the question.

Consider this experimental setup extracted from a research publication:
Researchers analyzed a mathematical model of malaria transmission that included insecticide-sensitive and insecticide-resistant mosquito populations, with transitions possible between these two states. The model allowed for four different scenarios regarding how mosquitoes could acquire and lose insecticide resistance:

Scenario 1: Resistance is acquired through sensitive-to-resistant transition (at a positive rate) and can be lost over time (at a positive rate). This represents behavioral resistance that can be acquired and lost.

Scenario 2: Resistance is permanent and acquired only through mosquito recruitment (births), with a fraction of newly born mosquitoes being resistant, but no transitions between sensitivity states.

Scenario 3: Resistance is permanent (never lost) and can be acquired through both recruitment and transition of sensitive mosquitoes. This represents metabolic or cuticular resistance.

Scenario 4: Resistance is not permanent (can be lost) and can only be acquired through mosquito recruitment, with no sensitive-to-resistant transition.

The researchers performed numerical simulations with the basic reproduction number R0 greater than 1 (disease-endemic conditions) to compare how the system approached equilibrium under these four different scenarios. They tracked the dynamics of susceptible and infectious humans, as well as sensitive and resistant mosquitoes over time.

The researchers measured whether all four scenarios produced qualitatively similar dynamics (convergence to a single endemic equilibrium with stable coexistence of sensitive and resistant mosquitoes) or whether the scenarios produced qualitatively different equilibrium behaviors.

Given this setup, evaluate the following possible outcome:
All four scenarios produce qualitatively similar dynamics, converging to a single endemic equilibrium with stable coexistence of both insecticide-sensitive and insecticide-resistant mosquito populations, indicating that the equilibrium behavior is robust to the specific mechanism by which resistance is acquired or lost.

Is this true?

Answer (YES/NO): NO